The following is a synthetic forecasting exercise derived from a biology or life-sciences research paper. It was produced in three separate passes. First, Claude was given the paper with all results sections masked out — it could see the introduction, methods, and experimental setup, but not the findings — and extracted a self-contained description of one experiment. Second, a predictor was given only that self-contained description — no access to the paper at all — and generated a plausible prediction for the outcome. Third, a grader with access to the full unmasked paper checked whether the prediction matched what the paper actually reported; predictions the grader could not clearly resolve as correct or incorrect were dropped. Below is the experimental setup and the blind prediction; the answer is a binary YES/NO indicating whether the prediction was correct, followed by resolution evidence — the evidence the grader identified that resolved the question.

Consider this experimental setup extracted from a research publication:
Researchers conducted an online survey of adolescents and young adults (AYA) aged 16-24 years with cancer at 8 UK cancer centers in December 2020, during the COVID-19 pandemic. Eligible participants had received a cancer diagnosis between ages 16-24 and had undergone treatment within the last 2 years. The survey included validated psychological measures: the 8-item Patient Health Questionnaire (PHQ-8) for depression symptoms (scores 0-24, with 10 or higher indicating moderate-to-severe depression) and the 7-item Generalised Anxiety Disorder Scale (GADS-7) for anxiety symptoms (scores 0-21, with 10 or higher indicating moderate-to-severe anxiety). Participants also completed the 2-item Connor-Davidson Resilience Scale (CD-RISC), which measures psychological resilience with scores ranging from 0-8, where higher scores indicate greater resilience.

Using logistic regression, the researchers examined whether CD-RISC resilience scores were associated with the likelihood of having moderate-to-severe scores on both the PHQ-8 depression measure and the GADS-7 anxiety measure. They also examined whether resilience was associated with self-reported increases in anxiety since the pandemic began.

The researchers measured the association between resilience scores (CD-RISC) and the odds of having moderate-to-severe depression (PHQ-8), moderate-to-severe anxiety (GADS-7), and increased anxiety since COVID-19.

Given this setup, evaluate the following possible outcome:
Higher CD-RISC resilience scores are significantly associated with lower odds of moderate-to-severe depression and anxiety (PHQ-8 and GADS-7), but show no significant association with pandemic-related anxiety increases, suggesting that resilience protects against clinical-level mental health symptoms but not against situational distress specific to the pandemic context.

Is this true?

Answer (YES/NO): NO